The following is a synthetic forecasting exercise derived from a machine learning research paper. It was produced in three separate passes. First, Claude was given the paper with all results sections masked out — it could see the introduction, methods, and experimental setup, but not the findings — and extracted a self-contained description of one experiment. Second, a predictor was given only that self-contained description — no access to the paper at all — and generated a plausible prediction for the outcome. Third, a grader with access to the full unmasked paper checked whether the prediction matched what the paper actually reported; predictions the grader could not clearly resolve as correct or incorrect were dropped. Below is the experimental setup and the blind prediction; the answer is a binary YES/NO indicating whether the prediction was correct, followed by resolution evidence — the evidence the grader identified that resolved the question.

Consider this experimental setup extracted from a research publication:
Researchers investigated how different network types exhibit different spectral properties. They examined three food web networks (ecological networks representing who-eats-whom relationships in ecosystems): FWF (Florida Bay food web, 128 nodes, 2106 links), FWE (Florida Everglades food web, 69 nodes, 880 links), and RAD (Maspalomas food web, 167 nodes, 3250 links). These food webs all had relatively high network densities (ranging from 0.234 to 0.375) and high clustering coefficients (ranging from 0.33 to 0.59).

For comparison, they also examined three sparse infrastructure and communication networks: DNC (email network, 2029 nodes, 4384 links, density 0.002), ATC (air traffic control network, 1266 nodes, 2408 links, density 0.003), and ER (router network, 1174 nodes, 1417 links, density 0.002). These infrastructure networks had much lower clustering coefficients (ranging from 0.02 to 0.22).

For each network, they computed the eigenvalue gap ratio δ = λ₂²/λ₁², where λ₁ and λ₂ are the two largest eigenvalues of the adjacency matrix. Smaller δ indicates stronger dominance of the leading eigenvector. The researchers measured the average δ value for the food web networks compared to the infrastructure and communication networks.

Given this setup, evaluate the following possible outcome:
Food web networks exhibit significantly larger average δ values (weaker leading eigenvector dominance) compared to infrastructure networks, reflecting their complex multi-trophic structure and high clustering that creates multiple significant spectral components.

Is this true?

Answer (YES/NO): NO